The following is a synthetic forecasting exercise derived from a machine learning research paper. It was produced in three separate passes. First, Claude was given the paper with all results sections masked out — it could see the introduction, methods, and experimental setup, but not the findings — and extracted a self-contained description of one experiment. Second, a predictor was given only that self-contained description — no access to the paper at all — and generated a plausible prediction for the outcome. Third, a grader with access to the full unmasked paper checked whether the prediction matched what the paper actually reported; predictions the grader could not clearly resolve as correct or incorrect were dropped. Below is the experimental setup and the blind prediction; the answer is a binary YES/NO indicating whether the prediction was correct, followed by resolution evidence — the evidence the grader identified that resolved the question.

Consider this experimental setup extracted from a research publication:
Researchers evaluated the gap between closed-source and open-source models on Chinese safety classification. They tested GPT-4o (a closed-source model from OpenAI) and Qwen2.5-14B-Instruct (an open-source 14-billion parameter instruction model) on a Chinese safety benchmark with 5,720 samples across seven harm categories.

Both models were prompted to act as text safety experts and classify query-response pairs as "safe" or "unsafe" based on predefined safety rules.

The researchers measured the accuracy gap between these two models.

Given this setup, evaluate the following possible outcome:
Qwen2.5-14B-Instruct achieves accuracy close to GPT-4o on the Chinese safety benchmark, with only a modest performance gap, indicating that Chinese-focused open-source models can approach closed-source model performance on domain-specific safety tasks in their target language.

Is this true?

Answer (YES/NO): NO